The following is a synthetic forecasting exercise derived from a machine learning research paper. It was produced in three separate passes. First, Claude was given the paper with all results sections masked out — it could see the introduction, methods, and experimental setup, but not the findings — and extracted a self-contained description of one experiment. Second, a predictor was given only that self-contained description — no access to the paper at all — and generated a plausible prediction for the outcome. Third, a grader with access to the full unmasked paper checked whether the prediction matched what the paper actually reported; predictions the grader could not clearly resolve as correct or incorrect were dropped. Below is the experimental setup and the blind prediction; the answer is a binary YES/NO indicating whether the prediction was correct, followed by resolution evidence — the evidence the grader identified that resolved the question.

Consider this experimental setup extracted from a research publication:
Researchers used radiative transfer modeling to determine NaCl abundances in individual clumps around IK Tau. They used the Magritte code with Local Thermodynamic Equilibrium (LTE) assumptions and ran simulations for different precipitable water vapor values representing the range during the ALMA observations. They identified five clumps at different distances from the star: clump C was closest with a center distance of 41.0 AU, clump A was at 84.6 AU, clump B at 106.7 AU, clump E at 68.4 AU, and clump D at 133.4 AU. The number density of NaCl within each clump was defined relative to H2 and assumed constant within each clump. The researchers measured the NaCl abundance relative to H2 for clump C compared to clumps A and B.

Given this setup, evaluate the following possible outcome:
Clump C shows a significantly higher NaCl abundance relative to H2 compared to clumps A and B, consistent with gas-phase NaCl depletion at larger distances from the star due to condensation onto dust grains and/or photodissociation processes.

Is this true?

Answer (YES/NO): NO